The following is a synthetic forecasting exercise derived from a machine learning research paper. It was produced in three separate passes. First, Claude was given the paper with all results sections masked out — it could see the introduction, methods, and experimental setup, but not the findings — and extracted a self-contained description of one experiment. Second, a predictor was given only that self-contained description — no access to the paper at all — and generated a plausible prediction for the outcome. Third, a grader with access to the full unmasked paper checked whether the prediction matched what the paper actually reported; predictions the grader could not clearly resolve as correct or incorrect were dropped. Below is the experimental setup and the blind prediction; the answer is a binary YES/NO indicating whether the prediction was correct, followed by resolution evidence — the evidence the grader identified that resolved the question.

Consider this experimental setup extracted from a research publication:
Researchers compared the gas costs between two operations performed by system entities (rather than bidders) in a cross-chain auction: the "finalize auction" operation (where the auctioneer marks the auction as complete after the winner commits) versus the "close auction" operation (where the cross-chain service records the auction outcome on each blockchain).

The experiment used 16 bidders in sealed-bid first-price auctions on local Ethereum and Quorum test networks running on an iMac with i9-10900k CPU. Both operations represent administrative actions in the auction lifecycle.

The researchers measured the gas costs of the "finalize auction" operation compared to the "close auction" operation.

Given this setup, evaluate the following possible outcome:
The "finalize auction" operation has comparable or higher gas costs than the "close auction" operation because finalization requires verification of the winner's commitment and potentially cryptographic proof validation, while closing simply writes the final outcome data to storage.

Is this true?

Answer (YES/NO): NO